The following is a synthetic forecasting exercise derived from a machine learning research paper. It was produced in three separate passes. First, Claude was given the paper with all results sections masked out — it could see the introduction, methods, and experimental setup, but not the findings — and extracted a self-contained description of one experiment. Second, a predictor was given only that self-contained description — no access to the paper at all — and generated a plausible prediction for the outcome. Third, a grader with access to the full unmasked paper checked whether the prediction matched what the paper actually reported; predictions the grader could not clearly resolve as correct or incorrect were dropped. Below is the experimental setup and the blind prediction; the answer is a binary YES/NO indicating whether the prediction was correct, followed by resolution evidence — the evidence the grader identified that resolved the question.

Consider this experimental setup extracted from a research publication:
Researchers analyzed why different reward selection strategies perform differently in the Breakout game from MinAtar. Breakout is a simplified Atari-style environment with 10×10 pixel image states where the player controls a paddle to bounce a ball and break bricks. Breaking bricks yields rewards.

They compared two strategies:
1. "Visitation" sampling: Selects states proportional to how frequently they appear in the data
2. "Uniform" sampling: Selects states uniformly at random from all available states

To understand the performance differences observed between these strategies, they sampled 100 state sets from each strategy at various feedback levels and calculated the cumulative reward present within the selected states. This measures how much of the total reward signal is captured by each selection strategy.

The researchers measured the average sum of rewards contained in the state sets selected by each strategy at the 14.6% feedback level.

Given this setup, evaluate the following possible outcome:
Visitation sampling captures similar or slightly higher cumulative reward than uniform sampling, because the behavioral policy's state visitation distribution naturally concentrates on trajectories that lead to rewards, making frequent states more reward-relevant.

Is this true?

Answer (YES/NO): NO